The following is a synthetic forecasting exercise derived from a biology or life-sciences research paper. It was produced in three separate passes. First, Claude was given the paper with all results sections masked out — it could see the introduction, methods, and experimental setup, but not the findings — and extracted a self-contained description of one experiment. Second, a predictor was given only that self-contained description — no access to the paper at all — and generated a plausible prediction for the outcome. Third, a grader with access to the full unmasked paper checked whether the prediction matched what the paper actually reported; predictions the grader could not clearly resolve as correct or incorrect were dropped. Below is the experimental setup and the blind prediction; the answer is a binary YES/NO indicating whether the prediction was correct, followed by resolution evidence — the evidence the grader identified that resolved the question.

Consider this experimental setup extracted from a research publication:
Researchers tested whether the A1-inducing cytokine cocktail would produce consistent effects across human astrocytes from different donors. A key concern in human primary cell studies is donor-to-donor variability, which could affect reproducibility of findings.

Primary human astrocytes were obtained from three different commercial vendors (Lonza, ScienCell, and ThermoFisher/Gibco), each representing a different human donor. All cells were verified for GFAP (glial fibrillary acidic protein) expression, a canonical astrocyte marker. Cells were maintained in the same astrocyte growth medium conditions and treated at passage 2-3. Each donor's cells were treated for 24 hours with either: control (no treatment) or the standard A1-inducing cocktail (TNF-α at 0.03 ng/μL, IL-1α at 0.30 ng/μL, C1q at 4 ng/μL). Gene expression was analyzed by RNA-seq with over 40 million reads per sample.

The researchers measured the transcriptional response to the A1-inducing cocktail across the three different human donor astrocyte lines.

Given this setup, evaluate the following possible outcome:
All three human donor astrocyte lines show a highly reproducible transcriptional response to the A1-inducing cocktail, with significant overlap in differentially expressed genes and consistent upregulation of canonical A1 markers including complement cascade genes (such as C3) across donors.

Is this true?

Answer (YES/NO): YES